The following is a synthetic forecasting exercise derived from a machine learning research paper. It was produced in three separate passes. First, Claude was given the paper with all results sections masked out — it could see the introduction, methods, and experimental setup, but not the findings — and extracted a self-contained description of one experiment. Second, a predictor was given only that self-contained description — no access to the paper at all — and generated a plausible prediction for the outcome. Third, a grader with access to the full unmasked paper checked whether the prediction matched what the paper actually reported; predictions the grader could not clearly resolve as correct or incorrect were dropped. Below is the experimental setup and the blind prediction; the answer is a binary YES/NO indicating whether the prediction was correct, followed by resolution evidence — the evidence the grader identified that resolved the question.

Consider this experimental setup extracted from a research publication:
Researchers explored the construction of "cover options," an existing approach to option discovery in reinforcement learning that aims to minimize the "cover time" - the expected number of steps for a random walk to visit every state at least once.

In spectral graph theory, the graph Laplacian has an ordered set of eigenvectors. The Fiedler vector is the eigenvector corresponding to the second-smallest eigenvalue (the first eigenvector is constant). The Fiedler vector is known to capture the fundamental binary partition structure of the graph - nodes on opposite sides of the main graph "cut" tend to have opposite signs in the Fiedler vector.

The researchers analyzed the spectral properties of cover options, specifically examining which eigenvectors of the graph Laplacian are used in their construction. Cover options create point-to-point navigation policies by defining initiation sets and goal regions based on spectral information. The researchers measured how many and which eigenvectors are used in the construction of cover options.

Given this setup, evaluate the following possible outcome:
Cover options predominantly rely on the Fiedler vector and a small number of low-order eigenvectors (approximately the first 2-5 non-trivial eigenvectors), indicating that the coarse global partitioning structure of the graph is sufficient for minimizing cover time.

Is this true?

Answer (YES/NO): NO